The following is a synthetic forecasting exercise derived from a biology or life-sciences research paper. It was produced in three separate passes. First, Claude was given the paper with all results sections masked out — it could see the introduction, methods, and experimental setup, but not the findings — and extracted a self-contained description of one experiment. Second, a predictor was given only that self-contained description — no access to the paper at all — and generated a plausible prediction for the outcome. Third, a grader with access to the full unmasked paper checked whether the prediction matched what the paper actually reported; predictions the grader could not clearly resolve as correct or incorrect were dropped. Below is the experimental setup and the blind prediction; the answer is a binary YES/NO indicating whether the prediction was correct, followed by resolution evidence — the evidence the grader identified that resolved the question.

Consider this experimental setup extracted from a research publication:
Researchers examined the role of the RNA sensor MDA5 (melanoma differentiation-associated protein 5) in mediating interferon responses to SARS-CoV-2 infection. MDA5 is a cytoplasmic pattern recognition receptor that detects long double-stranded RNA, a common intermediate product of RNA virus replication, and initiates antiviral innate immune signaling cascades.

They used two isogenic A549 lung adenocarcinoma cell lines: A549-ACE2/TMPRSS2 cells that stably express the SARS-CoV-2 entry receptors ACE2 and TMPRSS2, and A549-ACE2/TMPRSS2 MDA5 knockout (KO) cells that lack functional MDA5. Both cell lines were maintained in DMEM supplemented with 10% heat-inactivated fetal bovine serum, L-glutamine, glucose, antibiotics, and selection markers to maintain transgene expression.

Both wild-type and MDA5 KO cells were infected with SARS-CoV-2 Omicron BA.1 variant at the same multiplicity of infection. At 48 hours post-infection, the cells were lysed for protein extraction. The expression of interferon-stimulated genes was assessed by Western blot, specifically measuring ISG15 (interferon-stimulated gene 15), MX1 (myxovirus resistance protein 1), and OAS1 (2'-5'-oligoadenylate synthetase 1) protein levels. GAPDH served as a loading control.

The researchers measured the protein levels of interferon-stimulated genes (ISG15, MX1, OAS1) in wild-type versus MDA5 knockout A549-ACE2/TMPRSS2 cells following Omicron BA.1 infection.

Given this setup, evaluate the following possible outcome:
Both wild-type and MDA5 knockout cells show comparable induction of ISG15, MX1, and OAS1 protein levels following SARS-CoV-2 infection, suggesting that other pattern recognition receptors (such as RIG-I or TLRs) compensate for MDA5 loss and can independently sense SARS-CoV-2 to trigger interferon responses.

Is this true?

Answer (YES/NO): NO